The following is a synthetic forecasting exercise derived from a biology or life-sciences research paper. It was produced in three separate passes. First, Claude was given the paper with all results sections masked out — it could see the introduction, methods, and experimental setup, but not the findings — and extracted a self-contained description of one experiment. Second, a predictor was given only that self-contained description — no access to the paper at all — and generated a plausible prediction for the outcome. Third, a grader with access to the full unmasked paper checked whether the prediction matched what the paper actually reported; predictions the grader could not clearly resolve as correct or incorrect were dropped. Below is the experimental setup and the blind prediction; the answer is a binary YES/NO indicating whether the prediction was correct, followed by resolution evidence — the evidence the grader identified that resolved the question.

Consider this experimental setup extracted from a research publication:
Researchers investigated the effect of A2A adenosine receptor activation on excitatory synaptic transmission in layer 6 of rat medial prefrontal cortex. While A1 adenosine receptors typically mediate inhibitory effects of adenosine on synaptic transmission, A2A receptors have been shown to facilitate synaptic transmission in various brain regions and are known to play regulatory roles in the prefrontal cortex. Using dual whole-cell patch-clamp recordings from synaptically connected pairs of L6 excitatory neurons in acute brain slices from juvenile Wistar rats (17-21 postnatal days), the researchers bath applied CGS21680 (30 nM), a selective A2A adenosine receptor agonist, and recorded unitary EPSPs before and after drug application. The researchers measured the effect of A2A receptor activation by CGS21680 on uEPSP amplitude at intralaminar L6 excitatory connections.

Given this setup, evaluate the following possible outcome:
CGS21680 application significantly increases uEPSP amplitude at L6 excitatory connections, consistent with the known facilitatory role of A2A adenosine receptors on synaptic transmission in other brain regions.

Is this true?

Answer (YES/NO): NO